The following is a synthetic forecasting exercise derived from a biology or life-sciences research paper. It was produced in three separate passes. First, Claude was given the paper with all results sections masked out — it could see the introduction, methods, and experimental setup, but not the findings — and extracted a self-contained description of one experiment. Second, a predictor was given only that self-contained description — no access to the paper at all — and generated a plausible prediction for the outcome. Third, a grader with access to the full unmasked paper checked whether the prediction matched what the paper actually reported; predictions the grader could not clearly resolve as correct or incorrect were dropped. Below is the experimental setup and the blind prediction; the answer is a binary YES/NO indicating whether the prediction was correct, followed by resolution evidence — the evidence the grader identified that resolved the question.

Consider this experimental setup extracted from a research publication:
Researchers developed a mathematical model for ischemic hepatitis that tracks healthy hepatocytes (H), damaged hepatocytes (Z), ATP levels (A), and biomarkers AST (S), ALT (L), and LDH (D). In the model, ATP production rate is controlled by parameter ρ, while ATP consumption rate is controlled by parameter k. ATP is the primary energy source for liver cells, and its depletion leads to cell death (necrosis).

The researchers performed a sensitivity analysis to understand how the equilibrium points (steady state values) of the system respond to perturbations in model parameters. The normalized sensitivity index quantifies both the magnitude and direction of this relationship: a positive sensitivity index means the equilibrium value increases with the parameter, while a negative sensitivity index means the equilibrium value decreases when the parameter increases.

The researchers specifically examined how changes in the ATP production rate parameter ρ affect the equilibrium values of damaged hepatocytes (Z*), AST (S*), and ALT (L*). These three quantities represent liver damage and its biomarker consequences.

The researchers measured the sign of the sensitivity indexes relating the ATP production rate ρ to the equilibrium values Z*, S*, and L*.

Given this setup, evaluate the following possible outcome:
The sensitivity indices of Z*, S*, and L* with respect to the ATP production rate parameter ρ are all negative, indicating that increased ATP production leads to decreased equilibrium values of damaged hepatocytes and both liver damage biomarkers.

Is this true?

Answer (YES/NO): YES